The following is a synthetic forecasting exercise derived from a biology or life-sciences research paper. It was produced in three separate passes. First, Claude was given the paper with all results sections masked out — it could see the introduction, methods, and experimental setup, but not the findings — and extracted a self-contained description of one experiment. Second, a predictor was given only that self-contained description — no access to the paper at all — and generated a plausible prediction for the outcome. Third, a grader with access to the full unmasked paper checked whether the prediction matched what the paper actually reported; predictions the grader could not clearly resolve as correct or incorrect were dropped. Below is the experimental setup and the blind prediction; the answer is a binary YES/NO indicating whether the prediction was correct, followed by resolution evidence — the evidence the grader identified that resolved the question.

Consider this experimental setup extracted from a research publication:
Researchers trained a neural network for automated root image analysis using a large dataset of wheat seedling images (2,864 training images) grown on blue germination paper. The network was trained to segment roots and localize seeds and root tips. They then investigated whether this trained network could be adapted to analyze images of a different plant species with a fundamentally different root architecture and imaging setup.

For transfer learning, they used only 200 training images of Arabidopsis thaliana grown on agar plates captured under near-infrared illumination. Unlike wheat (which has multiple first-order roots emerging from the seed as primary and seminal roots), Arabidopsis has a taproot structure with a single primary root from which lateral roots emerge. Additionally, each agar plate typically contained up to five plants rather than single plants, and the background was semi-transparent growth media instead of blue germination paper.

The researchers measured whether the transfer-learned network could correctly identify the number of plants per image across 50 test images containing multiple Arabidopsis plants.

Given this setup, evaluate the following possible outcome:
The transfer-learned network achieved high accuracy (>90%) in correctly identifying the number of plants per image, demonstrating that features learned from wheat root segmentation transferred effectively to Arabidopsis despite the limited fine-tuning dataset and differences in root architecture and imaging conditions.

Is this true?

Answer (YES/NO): NO